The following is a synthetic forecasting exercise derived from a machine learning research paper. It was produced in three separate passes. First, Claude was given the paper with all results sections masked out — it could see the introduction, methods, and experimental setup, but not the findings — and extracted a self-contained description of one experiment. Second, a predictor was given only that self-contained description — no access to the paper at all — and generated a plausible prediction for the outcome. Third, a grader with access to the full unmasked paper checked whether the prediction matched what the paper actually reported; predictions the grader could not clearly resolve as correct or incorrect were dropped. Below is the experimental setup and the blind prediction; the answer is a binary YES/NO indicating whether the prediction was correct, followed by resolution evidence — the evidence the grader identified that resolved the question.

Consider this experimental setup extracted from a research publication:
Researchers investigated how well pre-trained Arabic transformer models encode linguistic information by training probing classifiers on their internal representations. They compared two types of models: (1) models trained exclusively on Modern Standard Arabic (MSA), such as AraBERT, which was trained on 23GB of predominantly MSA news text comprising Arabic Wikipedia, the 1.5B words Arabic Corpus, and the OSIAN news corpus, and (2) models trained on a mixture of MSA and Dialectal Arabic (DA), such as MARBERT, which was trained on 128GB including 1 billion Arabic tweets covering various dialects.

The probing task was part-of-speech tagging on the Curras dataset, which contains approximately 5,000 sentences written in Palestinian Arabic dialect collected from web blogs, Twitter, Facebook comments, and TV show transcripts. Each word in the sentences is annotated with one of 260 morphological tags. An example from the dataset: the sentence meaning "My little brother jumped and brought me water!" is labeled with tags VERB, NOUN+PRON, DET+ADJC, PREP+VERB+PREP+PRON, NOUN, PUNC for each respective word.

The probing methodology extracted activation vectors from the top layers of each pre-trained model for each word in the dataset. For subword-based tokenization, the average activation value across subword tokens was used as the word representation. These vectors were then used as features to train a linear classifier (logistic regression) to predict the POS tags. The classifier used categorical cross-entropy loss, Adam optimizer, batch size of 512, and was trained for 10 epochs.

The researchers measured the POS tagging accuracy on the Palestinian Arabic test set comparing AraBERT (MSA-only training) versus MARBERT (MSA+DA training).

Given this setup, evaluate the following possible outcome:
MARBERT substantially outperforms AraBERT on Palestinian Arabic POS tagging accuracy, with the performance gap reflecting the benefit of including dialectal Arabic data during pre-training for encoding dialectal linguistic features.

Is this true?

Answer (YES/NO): YES